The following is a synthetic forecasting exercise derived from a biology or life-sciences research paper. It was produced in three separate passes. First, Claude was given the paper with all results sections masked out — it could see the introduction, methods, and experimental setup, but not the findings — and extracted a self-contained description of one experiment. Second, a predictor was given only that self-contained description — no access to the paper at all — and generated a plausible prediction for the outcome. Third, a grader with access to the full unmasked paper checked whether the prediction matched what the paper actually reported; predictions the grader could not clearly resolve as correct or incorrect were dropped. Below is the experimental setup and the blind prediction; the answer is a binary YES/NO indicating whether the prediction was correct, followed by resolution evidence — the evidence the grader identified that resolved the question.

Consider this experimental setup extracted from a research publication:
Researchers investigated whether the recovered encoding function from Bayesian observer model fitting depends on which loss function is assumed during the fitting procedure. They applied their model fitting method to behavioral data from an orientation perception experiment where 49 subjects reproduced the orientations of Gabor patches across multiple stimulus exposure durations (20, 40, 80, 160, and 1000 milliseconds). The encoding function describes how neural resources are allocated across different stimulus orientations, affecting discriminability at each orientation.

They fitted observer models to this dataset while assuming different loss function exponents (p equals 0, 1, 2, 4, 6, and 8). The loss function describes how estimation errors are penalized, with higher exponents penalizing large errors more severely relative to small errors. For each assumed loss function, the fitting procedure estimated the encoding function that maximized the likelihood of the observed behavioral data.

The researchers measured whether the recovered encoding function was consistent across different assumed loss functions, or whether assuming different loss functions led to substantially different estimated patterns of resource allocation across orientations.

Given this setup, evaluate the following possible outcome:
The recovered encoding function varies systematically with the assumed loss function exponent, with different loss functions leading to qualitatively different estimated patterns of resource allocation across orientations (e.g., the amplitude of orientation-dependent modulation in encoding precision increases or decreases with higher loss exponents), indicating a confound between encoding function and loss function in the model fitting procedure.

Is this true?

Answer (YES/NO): NO